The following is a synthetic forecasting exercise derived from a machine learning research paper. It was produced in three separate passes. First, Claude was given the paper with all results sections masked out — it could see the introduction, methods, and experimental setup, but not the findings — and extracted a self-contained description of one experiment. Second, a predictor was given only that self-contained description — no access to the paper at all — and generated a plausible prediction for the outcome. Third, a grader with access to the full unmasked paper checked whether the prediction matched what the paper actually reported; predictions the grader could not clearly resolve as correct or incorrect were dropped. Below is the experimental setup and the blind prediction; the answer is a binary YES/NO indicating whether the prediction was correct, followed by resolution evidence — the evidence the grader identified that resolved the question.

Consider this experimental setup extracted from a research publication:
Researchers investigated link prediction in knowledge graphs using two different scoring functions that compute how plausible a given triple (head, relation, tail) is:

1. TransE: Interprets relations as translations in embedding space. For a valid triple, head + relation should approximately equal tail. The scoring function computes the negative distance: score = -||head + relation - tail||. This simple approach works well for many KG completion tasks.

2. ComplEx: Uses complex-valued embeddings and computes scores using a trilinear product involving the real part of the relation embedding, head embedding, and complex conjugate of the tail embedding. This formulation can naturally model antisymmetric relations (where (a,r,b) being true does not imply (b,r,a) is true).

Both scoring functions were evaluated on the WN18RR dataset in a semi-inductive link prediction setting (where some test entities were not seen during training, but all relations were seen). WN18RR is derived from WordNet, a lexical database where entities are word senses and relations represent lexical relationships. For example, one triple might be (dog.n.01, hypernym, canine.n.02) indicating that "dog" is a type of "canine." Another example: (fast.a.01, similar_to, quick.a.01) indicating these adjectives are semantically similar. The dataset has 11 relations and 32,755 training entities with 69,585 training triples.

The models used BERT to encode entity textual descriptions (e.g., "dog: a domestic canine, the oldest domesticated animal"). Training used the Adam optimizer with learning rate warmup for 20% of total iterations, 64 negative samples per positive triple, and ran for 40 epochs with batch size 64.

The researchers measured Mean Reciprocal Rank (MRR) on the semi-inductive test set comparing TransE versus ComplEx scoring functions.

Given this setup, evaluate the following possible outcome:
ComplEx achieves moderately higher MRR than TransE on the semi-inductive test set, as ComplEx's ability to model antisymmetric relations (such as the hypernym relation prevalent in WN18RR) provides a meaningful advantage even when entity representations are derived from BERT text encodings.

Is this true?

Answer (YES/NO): YES